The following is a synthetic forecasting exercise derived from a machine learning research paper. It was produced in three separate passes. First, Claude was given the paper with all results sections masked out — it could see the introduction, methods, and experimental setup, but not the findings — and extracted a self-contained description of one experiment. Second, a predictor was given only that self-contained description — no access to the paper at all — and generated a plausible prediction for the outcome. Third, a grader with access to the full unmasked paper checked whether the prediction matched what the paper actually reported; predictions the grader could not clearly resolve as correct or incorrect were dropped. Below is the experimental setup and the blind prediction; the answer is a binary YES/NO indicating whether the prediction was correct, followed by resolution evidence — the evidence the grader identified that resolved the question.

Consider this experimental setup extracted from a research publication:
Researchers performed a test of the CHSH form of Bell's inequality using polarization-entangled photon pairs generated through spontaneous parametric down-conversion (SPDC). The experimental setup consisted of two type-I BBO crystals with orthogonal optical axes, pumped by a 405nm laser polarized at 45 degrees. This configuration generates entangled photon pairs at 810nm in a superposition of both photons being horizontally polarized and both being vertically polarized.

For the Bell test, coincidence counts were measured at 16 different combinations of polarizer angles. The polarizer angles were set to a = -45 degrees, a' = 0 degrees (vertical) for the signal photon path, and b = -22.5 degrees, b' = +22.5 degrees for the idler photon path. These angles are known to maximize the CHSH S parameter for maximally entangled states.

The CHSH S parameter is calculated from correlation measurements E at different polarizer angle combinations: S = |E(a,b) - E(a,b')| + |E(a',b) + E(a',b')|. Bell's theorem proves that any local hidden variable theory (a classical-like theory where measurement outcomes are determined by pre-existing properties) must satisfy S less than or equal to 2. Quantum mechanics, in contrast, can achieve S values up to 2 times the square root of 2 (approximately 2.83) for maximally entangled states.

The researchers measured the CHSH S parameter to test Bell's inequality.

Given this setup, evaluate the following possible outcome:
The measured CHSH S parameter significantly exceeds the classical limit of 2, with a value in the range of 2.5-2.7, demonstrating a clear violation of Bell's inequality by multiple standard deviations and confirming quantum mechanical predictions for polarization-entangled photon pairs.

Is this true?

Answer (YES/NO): NO